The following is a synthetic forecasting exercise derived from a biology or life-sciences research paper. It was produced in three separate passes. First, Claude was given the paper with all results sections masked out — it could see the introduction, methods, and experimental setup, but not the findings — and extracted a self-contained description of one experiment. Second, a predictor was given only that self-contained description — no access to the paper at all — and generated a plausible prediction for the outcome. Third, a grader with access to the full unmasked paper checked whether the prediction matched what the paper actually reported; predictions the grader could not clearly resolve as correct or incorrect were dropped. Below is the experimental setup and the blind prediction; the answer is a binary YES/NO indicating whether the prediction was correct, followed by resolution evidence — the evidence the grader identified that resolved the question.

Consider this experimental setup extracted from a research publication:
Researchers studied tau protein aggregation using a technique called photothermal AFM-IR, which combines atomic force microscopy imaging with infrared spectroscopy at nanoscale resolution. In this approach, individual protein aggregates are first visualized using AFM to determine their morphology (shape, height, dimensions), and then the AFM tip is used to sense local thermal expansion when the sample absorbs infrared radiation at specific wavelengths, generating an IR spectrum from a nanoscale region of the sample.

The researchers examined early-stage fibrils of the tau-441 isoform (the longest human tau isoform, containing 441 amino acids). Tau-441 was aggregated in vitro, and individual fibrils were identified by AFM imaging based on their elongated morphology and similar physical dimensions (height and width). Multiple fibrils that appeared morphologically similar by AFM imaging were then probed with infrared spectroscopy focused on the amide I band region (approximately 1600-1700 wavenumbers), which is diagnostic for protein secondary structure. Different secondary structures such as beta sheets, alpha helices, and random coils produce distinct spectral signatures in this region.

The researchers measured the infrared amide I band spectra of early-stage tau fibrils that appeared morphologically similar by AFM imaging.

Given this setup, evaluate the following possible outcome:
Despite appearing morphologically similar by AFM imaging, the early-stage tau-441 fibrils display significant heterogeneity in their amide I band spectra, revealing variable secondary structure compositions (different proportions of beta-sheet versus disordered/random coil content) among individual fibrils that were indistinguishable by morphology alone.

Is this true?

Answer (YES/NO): YES